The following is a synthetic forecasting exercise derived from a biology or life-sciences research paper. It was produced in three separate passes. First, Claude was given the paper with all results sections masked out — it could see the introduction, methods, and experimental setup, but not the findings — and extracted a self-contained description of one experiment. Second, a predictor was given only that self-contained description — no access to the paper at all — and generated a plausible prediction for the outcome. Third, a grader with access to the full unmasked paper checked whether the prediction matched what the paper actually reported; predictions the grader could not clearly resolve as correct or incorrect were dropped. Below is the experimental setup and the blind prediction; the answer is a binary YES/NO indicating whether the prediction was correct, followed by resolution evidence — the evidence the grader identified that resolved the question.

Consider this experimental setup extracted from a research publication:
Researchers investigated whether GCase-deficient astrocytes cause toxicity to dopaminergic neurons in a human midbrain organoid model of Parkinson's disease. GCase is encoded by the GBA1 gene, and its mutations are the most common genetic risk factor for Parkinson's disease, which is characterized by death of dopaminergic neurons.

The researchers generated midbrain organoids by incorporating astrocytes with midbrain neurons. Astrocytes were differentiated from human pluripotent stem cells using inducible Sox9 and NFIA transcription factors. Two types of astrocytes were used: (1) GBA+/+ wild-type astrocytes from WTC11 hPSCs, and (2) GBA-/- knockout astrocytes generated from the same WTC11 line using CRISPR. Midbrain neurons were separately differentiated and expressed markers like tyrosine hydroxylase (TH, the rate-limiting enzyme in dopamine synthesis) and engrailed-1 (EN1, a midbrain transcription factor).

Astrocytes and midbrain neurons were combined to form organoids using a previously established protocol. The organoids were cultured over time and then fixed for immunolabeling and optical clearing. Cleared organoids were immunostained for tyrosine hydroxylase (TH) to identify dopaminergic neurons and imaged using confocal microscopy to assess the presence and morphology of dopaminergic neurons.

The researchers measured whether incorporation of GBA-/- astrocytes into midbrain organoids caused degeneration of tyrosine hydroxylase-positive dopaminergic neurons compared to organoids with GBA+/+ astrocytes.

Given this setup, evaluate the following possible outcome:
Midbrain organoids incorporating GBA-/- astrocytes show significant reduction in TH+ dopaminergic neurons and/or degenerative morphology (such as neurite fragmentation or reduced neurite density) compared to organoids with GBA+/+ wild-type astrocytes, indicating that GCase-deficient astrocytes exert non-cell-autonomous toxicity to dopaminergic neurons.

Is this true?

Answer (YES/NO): NO